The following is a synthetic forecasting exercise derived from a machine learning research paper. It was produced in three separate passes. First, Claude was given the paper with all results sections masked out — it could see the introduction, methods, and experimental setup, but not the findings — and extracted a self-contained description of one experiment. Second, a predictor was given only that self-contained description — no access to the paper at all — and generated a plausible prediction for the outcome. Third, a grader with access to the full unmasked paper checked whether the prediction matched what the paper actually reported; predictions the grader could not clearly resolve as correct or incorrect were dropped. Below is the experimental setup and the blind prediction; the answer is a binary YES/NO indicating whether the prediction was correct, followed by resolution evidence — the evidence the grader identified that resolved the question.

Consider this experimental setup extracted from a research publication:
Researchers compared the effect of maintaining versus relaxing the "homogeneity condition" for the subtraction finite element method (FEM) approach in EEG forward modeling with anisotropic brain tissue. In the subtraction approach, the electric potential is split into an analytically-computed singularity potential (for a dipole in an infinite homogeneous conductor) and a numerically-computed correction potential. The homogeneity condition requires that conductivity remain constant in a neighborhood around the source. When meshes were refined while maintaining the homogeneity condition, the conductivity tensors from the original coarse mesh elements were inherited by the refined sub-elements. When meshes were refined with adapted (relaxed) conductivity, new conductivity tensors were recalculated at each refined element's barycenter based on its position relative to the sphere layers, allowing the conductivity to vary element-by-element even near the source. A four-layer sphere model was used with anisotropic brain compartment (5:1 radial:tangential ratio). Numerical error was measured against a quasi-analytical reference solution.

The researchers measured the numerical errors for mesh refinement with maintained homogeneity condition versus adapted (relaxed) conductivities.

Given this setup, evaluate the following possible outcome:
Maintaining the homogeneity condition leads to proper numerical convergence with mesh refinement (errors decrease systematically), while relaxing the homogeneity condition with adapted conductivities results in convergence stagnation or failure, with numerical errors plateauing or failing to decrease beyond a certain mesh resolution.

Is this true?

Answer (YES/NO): NO